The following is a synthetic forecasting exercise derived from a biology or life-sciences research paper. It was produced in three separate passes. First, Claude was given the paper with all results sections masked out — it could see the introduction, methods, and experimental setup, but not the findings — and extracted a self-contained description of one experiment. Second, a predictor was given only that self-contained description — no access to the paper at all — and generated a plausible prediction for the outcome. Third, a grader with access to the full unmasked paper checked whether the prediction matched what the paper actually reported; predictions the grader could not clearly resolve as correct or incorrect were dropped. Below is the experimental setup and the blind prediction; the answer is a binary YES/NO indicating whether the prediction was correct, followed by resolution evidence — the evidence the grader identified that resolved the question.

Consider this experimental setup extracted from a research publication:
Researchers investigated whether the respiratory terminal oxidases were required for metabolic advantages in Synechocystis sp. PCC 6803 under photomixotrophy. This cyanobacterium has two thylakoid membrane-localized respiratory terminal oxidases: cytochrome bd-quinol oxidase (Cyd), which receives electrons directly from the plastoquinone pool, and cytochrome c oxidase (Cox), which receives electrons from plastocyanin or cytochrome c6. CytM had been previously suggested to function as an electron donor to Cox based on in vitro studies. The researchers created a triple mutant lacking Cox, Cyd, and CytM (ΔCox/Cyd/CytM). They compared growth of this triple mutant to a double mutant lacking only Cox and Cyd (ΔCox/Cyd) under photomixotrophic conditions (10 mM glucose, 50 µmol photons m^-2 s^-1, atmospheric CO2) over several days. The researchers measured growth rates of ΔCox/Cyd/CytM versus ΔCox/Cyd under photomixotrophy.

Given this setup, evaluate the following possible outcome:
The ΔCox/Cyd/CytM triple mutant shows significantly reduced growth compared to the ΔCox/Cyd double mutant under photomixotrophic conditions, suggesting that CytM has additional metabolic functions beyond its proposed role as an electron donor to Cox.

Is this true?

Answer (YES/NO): NO